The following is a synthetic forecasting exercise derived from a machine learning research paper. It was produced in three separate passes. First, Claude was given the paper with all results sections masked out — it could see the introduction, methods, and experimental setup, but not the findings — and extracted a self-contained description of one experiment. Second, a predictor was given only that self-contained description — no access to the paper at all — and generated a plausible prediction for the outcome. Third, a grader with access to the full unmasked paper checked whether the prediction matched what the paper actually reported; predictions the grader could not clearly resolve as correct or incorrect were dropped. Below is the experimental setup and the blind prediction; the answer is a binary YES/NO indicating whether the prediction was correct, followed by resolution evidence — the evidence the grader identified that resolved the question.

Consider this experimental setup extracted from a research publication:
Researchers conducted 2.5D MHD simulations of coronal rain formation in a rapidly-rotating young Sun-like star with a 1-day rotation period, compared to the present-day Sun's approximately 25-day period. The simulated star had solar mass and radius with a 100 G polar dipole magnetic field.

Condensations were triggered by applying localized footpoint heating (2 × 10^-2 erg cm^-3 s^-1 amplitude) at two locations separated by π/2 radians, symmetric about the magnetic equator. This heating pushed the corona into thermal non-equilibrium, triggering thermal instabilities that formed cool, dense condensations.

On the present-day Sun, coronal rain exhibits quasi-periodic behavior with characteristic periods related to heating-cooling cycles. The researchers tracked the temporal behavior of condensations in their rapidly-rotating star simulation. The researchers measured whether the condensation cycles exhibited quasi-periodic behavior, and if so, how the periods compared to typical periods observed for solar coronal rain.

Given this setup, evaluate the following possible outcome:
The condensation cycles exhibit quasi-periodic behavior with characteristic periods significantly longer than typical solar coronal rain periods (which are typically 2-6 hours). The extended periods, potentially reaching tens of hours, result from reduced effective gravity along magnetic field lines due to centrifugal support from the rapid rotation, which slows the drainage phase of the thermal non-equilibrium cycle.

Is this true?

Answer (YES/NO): NO